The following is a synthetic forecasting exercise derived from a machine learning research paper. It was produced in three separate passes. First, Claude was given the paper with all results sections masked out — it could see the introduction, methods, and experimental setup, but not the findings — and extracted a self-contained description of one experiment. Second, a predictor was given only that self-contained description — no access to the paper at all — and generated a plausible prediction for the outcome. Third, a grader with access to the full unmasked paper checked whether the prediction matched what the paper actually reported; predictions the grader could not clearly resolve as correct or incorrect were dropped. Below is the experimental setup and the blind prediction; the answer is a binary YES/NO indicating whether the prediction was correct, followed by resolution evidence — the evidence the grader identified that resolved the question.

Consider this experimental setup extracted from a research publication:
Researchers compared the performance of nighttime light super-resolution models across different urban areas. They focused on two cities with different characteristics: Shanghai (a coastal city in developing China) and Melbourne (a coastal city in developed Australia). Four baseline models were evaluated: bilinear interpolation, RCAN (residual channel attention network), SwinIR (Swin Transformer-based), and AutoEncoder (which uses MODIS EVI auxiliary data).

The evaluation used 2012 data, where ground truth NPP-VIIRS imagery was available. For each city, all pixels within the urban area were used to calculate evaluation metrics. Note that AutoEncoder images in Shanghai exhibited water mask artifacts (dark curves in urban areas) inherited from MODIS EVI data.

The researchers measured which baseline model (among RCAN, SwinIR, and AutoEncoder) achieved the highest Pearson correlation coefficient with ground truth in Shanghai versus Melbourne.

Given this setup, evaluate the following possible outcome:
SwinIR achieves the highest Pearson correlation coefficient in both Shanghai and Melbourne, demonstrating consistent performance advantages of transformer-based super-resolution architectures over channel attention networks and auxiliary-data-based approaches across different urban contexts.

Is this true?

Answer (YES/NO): NO